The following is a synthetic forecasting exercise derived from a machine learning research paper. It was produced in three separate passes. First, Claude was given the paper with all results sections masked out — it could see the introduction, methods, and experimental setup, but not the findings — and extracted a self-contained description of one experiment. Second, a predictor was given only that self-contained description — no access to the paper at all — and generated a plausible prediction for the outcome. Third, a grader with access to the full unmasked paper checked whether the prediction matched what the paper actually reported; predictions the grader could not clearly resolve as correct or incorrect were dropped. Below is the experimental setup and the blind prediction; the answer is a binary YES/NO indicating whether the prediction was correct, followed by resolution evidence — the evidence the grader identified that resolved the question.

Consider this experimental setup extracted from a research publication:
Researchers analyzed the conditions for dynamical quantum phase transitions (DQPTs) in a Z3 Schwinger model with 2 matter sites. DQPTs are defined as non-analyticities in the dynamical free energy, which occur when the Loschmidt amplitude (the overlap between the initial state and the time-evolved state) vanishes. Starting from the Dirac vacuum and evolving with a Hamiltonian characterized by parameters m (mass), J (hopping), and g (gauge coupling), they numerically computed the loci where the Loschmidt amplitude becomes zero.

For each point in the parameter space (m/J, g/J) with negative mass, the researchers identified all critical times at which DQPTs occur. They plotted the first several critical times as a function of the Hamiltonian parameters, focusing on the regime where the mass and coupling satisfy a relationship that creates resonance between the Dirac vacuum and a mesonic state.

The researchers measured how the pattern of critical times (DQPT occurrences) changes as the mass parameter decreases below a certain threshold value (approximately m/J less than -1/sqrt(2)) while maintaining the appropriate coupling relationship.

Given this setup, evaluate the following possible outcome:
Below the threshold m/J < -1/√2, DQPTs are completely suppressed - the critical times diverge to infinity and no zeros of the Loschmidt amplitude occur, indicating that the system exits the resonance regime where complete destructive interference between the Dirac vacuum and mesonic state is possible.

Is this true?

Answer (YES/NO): NO